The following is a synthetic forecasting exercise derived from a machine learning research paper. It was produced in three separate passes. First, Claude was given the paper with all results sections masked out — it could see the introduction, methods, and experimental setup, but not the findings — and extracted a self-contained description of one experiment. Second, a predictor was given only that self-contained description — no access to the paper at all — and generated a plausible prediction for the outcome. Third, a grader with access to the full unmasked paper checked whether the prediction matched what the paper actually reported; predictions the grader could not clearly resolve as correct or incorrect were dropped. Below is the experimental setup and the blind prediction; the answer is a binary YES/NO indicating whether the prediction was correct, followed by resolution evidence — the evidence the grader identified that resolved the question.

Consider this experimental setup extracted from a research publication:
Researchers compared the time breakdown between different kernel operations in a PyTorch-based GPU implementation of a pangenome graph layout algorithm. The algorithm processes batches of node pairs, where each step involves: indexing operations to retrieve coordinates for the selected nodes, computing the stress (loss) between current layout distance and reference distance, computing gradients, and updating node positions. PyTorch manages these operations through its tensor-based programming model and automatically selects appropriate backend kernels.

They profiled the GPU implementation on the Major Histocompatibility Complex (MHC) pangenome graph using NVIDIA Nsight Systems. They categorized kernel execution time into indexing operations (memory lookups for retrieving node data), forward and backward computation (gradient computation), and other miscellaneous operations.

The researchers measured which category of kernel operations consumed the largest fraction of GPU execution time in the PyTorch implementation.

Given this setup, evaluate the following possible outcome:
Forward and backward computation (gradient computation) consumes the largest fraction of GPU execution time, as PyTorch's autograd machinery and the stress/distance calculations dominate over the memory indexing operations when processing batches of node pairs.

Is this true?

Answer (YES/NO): NO